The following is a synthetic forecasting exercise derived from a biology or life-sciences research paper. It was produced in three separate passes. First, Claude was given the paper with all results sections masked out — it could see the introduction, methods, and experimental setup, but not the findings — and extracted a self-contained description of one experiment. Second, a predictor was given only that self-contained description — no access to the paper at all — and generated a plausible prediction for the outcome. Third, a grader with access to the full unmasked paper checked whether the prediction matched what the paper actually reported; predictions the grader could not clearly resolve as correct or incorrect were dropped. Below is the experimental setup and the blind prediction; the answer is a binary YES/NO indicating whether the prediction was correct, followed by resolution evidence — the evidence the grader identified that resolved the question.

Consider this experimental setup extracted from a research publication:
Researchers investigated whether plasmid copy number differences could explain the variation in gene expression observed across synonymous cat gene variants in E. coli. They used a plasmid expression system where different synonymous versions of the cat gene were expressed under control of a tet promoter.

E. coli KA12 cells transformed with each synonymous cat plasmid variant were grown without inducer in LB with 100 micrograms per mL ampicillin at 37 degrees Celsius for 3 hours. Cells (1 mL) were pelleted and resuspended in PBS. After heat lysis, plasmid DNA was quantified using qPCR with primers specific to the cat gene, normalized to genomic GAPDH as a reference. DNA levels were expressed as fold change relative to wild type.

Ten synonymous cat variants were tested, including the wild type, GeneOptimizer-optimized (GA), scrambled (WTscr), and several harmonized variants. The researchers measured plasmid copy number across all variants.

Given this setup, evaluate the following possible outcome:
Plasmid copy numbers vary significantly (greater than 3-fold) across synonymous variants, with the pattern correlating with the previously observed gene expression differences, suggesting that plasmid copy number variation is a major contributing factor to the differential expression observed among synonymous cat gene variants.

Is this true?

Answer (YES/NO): NO